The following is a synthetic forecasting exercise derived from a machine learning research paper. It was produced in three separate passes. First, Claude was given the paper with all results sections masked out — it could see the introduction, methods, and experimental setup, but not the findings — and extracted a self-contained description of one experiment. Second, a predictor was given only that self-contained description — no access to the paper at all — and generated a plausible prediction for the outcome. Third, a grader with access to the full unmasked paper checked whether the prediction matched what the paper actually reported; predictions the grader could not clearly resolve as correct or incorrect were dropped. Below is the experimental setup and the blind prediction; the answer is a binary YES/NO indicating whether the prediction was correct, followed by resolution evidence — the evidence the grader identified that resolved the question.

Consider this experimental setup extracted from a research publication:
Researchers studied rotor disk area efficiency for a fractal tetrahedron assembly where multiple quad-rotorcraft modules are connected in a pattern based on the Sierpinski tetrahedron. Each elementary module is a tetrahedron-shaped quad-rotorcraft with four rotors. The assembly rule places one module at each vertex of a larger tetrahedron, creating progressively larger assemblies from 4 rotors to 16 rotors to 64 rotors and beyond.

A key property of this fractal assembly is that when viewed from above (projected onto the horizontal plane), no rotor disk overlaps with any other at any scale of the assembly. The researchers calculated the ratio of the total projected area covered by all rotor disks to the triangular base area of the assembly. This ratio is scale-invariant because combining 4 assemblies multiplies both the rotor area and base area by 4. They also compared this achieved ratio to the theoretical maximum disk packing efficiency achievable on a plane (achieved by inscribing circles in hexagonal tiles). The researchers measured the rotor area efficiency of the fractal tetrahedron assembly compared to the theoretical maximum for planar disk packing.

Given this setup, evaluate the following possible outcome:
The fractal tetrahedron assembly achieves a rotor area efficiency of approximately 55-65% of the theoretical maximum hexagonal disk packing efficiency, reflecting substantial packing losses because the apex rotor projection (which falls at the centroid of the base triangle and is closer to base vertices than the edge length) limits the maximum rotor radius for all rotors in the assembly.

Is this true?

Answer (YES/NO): NO